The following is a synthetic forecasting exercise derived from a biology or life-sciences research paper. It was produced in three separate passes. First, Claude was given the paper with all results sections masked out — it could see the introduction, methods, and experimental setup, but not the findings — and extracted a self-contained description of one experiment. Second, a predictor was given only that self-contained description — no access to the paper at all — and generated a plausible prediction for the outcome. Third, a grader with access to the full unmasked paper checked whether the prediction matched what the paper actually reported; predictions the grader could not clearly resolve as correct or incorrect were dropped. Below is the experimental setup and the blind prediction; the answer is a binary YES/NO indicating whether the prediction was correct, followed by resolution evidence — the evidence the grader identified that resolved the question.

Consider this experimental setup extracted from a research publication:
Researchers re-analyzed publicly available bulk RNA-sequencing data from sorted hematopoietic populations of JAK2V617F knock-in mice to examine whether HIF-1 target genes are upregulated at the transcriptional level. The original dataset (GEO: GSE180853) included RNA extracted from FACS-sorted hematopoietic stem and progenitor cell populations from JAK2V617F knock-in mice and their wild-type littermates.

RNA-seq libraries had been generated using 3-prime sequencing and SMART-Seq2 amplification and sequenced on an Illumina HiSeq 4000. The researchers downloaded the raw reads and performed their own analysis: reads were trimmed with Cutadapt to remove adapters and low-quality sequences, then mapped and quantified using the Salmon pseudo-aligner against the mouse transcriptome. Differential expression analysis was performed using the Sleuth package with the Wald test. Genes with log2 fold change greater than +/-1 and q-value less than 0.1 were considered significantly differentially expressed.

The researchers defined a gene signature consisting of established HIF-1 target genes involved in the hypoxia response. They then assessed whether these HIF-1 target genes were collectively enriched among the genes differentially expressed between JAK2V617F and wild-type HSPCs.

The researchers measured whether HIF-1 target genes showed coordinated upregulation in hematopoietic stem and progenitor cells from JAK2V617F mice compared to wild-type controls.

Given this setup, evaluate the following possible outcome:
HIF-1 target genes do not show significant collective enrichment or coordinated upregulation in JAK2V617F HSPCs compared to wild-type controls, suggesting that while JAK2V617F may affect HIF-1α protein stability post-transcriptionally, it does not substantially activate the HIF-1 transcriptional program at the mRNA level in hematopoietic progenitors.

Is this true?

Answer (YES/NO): NO